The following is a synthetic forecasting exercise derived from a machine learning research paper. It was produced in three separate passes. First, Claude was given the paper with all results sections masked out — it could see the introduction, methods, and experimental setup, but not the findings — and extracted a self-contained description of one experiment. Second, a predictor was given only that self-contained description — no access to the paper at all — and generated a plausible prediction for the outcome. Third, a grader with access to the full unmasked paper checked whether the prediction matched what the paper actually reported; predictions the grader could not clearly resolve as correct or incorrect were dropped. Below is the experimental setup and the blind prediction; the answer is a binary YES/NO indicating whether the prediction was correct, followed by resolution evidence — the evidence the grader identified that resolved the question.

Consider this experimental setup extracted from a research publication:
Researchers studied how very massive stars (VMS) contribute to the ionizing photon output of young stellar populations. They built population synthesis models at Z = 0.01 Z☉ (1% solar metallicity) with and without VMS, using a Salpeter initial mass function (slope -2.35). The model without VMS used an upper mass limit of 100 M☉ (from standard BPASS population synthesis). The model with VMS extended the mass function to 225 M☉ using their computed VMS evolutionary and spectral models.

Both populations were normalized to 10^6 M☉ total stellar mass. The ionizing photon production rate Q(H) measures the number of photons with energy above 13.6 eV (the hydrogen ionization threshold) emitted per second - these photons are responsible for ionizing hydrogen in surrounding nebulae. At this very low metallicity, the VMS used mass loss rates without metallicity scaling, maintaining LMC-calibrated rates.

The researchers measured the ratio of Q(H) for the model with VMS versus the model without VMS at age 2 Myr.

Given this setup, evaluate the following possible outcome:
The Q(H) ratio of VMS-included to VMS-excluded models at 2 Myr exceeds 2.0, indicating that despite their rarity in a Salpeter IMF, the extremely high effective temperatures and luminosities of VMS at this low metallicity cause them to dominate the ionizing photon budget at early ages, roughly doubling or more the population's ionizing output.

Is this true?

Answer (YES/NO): NO